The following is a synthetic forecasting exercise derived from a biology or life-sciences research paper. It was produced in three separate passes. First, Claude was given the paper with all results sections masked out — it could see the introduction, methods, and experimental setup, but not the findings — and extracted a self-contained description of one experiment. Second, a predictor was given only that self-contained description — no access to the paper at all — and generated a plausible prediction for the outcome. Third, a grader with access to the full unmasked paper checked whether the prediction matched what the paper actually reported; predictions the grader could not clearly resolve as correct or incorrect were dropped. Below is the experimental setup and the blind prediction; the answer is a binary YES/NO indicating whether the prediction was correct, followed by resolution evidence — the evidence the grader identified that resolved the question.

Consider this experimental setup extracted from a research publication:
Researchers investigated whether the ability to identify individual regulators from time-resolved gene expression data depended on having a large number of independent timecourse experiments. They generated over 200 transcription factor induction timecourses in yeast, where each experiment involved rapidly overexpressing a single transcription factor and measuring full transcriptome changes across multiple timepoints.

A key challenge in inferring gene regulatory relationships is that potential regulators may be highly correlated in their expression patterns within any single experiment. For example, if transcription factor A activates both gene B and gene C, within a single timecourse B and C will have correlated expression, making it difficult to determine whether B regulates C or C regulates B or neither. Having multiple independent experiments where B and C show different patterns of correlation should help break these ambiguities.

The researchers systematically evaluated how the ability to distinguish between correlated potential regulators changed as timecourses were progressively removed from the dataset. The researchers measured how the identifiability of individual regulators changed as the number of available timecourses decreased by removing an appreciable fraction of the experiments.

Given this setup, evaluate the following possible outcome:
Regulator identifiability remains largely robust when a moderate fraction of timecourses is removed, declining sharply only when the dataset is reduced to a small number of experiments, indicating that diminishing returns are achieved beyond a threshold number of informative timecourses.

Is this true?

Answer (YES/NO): NO